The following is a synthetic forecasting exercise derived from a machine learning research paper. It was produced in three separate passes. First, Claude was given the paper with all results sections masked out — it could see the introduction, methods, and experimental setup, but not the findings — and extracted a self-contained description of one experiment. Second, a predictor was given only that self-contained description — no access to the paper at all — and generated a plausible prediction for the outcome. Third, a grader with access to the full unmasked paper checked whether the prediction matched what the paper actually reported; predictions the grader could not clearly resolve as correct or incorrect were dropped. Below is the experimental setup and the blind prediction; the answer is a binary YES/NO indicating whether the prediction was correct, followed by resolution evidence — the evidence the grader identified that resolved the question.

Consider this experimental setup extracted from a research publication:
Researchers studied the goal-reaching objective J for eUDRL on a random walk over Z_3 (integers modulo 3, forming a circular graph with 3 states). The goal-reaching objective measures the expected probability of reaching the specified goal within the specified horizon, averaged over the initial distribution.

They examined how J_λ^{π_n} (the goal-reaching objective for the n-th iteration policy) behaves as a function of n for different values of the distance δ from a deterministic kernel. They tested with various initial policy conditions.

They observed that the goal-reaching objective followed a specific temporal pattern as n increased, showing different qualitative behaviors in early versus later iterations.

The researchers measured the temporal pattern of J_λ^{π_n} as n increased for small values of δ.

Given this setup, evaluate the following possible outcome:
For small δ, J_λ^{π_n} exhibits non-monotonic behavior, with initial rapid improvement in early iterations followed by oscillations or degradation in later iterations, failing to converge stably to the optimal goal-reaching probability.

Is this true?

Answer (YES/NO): YES